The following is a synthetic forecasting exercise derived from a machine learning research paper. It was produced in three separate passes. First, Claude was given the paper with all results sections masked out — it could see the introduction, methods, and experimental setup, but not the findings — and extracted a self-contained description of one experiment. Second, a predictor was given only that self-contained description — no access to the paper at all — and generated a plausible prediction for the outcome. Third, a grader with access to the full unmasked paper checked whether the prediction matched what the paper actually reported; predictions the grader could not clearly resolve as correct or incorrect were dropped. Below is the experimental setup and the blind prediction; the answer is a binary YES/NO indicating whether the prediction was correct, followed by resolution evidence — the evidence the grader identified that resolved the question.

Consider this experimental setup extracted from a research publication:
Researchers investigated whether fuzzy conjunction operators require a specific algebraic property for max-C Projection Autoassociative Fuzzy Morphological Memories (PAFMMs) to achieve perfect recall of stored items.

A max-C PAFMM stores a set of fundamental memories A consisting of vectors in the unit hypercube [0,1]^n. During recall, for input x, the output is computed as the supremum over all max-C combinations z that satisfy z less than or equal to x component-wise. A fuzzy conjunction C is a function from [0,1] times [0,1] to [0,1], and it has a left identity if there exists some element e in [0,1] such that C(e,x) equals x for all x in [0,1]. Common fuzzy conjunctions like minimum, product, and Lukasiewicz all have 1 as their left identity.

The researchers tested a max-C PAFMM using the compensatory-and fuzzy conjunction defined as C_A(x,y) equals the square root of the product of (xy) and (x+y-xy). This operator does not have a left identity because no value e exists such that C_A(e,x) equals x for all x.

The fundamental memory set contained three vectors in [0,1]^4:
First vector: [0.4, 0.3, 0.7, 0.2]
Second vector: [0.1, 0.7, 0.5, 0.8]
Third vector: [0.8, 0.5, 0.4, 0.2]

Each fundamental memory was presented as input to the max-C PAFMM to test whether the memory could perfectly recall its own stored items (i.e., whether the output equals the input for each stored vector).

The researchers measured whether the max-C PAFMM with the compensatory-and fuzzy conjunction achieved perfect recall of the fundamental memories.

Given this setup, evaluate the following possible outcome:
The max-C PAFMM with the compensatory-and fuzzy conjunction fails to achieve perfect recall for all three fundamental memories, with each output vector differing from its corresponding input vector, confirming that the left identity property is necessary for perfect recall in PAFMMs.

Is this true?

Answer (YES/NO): YES